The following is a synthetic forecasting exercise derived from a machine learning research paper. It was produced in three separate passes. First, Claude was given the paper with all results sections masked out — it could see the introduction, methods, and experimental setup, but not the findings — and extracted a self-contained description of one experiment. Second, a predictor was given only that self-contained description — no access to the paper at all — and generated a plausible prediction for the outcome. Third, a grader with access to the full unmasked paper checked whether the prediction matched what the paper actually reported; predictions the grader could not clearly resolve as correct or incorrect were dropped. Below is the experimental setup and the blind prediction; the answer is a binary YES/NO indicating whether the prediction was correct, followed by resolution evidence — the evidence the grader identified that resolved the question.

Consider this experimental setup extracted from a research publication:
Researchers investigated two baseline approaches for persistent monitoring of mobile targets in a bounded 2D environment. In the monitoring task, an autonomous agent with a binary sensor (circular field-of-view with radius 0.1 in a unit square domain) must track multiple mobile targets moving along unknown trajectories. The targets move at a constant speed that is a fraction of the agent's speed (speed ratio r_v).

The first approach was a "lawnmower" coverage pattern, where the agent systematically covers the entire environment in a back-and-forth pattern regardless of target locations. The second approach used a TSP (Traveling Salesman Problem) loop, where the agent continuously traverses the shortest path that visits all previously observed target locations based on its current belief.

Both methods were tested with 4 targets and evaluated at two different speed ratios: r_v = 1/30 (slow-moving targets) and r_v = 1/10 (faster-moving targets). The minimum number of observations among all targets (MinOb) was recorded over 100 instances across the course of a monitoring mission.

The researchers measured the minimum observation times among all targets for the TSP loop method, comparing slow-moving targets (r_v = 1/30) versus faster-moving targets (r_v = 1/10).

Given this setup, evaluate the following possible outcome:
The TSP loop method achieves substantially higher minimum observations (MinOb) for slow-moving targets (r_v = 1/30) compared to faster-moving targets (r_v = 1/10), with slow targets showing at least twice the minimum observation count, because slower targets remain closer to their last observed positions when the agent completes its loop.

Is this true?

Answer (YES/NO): YES